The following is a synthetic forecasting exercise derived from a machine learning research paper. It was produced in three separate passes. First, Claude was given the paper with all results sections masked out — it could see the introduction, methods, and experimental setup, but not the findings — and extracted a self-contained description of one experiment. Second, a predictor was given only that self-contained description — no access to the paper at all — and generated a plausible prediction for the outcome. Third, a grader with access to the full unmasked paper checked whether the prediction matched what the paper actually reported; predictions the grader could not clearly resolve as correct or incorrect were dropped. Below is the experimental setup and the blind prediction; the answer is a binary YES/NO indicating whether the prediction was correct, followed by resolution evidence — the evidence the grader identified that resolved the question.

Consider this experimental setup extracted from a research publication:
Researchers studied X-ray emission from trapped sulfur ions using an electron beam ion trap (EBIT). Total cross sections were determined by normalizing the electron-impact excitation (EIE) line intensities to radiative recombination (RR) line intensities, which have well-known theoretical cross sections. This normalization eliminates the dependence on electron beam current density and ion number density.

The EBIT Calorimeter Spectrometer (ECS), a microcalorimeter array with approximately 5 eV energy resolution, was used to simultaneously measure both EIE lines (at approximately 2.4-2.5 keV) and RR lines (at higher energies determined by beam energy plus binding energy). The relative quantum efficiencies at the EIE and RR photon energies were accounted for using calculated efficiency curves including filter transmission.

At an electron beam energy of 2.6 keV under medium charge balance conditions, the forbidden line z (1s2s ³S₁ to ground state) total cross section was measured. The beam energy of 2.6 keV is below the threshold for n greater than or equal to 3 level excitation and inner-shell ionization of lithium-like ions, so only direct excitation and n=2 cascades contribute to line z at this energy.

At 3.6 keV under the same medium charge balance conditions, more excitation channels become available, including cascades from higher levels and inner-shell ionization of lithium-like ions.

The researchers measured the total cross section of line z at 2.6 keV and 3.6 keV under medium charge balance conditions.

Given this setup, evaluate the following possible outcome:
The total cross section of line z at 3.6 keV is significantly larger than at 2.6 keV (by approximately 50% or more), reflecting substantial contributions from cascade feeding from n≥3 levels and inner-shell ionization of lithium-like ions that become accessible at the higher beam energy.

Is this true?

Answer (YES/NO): YES